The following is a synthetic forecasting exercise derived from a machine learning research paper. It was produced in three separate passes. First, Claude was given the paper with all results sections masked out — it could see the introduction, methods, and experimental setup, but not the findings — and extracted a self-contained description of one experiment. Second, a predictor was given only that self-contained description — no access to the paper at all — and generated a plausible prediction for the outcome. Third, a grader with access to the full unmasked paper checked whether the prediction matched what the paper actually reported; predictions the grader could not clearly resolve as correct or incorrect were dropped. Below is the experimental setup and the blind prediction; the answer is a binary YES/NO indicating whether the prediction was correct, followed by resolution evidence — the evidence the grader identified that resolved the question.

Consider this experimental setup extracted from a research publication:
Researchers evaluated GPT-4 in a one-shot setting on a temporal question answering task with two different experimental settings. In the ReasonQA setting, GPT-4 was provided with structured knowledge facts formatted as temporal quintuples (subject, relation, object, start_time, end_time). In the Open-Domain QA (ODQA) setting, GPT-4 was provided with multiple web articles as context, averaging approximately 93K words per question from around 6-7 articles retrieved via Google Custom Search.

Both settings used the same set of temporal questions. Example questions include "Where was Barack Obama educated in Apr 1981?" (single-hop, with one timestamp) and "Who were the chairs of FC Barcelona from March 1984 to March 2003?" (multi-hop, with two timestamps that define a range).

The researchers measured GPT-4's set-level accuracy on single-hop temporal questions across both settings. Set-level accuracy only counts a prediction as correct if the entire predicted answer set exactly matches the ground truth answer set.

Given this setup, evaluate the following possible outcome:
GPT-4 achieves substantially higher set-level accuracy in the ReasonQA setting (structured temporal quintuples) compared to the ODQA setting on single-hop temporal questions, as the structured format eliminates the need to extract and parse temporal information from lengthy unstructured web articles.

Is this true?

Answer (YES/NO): YES